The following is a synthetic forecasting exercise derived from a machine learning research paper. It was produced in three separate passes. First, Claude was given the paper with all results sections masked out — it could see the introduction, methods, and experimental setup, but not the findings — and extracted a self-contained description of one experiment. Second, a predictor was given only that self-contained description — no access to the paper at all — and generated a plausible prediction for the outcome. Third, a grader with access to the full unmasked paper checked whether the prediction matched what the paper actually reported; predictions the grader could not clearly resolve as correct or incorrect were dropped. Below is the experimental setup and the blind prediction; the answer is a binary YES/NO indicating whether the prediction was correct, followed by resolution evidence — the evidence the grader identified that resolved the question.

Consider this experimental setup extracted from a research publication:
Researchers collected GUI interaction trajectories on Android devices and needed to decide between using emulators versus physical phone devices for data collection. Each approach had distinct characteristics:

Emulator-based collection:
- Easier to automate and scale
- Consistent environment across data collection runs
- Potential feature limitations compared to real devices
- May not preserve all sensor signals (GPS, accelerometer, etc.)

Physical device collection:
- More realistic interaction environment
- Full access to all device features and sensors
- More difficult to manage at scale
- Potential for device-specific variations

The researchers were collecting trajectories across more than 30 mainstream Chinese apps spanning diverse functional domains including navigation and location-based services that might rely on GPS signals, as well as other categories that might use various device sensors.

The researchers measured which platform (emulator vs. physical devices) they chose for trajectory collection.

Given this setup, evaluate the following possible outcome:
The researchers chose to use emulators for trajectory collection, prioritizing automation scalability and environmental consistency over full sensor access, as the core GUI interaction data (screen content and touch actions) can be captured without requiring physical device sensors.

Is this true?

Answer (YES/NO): NO